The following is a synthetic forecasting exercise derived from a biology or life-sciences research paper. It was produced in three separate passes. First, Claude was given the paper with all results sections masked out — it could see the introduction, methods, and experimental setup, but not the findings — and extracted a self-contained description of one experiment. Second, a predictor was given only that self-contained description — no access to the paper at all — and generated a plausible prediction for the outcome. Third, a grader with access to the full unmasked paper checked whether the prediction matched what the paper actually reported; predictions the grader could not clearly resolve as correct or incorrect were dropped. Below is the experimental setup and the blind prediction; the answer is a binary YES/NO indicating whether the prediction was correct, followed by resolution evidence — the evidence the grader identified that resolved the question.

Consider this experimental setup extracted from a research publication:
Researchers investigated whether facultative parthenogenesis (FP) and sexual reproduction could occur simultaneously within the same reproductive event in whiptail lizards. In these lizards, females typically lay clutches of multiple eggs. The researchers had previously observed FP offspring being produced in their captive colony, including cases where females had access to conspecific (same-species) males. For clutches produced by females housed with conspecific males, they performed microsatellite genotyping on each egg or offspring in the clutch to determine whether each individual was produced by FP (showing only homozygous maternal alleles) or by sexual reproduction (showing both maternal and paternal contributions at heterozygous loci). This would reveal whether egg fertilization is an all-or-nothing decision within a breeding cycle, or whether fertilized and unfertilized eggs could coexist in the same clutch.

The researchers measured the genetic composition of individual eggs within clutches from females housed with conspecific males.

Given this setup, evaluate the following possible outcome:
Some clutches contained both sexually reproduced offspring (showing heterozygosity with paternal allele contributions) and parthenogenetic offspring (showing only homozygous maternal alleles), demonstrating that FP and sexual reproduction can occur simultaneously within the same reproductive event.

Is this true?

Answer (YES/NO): YES